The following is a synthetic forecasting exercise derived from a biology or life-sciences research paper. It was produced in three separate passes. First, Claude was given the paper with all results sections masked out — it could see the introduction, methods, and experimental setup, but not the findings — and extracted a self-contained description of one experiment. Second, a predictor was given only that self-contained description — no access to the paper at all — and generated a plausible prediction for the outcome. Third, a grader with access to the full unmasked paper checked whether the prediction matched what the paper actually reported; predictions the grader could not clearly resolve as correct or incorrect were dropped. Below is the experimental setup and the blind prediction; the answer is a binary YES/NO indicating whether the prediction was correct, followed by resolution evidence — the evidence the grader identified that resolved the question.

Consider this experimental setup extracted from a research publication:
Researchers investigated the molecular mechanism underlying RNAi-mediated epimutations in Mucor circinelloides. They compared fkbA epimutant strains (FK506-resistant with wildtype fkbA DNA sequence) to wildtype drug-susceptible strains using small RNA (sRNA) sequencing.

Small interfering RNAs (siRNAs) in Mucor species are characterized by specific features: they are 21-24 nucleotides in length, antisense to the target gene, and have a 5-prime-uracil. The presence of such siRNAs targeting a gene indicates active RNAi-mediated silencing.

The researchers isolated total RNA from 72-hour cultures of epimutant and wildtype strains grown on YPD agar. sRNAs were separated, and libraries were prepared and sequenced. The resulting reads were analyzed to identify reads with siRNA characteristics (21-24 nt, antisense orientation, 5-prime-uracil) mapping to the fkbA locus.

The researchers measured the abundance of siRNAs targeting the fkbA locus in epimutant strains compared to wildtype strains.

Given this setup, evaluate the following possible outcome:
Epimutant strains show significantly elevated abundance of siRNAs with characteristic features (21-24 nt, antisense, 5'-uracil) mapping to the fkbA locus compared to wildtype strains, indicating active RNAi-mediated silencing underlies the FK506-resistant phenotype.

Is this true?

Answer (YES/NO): YES